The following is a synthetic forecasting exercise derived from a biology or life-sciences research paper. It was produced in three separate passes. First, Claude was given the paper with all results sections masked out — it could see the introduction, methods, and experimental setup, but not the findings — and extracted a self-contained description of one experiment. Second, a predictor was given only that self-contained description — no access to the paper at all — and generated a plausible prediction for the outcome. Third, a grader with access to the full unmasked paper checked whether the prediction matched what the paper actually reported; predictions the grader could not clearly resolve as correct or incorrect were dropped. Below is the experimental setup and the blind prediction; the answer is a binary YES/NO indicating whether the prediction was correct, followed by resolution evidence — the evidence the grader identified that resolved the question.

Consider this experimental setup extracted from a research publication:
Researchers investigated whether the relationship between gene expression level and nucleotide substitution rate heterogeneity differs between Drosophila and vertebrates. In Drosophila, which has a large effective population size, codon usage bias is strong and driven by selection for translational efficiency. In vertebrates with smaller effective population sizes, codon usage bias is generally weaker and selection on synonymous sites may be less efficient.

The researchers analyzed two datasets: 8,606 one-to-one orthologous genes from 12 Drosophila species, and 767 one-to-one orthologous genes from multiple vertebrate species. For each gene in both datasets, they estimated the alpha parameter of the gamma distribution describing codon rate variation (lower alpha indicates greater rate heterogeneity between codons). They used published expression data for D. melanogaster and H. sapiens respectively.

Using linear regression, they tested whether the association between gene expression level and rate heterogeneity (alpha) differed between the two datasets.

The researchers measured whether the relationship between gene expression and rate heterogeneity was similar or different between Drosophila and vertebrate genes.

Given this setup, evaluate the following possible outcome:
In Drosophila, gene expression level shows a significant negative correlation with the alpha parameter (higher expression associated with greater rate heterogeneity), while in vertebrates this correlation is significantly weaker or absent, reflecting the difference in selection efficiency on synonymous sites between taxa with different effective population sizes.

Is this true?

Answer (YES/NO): NO